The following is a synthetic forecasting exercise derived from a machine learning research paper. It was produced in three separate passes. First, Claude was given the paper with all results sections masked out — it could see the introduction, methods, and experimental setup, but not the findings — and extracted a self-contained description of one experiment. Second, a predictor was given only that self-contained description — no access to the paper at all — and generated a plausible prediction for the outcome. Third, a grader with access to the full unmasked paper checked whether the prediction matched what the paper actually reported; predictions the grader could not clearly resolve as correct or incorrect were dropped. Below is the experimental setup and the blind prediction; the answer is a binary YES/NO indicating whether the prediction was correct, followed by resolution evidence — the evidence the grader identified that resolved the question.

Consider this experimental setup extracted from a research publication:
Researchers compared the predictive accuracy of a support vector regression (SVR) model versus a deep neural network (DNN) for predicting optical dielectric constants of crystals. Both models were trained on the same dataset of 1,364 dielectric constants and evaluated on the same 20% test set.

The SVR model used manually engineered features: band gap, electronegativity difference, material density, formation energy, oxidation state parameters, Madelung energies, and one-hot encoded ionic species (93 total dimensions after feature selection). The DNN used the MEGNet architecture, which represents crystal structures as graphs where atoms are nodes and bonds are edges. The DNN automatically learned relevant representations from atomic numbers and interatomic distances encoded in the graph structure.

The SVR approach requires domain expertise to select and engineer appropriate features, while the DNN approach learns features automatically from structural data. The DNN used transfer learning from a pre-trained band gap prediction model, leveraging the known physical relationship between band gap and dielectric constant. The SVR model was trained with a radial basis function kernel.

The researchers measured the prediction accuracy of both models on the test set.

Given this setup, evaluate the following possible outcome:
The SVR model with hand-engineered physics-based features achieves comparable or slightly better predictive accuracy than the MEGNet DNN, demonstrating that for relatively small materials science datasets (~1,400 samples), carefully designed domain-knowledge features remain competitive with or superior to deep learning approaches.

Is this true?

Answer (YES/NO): NO